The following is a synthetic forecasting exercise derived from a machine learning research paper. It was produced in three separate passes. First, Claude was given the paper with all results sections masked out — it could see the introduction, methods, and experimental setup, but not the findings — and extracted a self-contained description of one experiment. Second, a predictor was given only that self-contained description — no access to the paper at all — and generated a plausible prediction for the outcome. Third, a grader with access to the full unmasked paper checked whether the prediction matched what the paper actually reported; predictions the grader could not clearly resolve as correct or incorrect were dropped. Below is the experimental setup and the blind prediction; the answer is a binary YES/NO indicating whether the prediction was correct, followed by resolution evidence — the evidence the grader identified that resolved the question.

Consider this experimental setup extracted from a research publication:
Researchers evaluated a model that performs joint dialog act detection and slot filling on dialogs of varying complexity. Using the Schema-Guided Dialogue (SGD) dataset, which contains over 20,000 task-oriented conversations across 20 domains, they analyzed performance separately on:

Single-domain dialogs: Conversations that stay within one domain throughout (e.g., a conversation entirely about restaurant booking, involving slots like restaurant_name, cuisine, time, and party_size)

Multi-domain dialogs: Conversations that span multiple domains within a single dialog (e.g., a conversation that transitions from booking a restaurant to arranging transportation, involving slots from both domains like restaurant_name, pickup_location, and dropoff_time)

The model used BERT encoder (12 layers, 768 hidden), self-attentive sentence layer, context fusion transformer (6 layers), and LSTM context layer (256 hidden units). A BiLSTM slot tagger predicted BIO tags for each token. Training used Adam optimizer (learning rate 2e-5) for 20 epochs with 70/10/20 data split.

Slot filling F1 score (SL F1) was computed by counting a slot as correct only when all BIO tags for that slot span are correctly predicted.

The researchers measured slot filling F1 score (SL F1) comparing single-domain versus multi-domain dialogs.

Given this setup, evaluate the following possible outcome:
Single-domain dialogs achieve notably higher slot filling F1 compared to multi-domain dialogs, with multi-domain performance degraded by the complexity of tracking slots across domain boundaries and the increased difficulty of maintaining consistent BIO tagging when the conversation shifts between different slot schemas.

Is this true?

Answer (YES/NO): NO